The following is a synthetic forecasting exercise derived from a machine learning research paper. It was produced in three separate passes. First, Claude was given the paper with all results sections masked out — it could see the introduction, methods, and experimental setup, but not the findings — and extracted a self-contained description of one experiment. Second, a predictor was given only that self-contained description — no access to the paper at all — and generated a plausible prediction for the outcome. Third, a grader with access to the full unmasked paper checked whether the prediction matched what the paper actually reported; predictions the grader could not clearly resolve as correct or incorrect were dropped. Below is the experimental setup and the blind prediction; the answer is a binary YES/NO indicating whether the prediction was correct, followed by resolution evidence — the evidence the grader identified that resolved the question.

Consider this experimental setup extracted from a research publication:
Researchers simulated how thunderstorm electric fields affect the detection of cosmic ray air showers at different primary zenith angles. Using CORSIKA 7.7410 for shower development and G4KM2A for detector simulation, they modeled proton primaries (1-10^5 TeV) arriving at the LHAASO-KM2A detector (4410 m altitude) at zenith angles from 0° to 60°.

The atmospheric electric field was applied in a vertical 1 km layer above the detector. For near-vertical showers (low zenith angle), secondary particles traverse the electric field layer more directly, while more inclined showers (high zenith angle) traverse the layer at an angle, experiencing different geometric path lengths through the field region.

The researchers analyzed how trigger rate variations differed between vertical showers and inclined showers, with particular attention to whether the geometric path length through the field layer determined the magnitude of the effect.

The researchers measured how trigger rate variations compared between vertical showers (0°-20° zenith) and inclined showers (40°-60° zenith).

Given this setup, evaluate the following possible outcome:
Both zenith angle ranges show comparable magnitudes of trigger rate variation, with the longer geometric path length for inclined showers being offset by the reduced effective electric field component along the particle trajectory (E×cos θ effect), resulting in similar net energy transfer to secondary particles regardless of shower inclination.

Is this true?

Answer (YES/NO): NO